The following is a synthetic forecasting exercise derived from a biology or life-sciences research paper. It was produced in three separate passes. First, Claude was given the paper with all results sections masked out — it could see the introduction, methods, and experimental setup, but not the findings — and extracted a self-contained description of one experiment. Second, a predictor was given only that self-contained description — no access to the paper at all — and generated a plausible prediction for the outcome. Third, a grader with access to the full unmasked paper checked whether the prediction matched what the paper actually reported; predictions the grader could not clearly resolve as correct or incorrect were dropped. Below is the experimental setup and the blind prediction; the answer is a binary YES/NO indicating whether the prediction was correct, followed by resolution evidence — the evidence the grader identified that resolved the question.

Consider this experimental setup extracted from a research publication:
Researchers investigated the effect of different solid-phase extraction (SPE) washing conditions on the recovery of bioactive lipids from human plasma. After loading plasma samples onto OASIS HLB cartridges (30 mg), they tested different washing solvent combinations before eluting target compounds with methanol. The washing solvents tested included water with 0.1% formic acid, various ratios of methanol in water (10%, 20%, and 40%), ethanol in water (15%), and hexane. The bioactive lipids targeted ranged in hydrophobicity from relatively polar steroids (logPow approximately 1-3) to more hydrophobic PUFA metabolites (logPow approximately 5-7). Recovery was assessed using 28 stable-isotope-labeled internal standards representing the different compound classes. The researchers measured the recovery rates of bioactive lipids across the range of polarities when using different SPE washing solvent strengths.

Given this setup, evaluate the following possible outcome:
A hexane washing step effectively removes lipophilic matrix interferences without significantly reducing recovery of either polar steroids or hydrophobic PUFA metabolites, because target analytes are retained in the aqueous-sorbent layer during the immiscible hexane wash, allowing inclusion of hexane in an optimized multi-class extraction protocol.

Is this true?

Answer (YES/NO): NO